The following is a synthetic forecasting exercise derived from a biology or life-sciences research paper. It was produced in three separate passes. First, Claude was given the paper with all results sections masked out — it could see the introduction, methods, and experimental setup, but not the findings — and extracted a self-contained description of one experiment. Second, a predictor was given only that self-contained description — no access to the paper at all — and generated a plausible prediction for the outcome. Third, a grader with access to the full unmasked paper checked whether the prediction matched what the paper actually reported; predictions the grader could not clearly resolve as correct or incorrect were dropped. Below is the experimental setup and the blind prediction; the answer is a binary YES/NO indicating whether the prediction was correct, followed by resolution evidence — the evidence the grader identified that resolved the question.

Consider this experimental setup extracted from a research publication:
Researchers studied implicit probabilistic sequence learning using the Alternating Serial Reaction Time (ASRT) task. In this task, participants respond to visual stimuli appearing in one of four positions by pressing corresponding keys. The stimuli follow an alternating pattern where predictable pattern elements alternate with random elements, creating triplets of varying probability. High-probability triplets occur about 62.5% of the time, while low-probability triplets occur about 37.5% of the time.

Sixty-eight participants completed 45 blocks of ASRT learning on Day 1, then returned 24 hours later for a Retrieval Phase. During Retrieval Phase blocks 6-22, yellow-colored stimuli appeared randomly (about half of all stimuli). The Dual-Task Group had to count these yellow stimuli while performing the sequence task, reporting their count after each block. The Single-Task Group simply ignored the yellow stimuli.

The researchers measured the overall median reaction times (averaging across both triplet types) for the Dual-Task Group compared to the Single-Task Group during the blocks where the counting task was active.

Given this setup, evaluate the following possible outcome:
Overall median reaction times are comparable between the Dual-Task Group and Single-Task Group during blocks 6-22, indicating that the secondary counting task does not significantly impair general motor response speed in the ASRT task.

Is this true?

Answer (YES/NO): NO